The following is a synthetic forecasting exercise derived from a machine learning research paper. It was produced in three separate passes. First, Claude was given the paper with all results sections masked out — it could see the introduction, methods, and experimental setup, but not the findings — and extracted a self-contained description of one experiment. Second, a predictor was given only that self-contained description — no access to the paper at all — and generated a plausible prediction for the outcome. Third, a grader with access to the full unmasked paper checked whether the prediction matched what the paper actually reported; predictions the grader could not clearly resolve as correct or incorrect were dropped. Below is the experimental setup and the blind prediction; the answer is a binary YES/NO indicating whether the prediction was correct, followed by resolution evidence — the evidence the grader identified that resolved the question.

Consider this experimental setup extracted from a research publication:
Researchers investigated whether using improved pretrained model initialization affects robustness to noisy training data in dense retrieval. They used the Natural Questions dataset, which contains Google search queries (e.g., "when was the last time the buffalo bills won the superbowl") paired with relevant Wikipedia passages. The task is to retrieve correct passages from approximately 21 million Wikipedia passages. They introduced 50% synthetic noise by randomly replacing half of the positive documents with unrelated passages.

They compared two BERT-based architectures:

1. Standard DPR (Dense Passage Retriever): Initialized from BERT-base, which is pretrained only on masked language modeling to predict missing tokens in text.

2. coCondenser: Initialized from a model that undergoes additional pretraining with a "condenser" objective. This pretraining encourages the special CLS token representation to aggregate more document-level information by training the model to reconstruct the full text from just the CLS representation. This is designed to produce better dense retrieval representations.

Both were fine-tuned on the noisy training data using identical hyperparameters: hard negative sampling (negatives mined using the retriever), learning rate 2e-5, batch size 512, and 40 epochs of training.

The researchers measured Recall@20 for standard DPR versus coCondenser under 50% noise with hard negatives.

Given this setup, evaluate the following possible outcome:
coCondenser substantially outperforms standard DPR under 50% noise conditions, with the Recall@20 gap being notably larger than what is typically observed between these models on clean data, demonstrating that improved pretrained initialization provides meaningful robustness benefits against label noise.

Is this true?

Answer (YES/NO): NO